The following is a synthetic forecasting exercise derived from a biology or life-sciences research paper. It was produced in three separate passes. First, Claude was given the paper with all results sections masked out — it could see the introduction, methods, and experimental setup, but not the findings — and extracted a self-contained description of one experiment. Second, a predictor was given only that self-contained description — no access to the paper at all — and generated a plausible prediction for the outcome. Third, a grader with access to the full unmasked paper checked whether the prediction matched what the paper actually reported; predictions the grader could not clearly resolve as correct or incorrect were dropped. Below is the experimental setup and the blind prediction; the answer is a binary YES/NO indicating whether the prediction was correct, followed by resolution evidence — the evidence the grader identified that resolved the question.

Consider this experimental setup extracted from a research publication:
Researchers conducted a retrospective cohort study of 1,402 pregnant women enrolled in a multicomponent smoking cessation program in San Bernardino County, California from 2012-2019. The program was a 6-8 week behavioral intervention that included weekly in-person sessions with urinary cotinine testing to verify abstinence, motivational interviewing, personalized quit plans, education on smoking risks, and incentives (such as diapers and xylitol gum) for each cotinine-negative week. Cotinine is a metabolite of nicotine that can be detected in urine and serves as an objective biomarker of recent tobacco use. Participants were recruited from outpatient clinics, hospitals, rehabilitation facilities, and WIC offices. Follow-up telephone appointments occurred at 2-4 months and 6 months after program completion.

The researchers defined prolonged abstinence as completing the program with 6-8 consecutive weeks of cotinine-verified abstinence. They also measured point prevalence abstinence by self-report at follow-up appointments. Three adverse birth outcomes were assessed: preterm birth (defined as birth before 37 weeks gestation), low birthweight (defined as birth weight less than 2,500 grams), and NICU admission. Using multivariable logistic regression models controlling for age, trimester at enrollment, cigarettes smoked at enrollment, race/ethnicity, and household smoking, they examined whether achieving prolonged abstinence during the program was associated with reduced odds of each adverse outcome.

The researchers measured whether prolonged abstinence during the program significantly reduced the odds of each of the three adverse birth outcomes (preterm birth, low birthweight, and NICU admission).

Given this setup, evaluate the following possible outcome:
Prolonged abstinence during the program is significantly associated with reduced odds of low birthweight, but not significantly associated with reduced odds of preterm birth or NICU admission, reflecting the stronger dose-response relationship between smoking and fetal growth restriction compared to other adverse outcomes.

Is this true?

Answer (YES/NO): YES